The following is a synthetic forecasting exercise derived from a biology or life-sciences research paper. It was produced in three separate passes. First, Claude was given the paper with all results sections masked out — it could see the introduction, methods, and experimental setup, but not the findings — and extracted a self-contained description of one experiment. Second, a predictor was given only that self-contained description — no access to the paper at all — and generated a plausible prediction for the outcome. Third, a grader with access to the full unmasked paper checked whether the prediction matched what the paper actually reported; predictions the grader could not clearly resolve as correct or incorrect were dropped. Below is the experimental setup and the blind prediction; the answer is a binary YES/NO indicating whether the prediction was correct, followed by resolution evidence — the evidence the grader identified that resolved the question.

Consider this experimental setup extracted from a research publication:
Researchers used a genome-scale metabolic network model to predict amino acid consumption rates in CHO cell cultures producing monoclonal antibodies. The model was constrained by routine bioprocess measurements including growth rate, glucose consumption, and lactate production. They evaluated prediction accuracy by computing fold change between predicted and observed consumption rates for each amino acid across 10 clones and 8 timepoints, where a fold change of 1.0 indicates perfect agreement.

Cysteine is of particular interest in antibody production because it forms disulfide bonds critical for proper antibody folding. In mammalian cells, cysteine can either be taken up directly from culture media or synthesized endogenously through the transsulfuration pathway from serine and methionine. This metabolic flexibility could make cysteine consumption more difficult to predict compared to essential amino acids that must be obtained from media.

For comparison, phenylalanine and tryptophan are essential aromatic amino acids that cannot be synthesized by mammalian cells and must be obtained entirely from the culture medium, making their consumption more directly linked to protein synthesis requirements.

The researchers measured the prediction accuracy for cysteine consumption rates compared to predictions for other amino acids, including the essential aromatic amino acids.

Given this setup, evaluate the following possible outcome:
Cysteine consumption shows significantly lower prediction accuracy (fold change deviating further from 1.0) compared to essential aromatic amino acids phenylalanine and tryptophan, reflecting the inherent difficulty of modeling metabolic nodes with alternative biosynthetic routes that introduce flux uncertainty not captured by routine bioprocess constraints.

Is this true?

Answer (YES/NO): NO